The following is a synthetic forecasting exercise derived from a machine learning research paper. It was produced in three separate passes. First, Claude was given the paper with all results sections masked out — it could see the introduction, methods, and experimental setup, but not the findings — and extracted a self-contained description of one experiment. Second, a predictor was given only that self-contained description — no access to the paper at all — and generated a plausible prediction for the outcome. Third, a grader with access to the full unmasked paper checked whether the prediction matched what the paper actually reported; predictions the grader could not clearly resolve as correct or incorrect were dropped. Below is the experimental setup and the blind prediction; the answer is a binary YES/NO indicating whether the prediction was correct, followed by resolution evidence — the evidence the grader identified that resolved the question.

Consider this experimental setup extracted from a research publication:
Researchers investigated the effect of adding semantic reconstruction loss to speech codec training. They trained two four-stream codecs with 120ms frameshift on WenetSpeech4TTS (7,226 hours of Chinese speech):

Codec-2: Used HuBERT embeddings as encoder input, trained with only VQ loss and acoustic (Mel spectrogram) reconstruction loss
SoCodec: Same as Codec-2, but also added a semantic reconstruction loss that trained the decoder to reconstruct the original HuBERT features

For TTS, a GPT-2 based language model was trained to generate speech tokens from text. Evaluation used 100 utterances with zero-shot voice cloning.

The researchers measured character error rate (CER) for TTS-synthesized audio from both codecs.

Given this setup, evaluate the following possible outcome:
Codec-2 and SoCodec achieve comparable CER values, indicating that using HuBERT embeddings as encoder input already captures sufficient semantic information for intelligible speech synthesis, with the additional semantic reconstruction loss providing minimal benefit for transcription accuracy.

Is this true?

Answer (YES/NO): NO